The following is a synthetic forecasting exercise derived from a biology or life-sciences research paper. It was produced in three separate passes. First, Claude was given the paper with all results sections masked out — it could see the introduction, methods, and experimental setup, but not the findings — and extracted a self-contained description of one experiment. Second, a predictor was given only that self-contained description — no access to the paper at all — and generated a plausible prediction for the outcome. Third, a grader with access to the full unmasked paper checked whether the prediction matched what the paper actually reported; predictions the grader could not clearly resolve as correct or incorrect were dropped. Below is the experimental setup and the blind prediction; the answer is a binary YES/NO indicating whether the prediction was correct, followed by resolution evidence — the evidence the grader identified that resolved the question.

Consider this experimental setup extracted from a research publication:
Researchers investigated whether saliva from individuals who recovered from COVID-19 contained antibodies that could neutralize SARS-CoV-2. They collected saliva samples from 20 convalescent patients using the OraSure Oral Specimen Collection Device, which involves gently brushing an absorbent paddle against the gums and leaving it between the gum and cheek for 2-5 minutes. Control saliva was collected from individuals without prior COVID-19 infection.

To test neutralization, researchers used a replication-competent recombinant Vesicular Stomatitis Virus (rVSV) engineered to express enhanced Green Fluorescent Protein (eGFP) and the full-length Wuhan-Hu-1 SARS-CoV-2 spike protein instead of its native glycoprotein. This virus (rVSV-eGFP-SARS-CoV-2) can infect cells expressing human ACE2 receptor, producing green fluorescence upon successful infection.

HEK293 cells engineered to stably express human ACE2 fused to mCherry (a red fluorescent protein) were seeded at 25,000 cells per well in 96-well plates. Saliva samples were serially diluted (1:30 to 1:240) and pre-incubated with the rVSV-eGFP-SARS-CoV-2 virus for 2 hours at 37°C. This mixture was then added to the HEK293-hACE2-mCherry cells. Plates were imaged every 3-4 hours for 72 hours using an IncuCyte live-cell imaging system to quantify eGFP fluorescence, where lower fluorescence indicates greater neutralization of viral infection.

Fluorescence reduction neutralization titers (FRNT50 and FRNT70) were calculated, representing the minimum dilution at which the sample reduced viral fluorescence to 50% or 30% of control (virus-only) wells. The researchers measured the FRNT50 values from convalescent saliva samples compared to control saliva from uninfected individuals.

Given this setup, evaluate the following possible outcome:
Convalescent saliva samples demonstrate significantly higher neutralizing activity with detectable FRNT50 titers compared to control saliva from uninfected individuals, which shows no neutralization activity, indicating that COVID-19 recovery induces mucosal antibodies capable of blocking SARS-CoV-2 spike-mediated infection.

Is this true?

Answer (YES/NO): YES